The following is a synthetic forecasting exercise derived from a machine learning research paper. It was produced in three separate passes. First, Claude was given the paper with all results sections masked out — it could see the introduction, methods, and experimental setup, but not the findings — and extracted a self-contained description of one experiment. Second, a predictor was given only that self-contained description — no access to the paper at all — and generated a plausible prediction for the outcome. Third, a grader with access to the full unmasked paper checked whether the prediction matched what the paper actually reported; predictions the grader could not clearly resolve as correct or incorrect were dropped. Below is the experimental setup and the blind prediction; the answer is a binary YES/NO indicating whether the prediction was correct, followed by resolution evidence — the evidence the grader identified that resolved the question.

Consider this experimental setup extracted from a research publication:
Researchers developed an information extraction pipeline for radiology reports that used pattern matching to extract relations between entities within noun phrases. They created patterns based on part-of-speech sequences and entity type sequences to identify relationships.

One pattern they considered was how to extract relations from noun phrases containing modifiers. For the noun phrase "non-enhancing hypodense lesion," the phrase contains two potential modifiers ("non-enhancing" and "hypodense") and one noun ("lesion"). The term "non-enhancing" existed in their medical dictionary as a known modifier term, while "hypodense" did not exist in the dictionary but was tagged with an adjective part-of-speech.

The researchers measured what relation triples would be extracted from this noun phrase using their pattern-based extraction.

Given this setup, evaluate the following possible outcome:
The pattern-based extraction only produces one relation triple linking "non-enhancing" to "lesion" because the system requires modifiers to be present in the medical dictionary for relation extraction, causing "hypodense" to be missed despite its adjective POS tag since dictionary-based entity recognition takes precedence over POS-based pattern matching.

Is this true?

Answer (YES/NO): NO